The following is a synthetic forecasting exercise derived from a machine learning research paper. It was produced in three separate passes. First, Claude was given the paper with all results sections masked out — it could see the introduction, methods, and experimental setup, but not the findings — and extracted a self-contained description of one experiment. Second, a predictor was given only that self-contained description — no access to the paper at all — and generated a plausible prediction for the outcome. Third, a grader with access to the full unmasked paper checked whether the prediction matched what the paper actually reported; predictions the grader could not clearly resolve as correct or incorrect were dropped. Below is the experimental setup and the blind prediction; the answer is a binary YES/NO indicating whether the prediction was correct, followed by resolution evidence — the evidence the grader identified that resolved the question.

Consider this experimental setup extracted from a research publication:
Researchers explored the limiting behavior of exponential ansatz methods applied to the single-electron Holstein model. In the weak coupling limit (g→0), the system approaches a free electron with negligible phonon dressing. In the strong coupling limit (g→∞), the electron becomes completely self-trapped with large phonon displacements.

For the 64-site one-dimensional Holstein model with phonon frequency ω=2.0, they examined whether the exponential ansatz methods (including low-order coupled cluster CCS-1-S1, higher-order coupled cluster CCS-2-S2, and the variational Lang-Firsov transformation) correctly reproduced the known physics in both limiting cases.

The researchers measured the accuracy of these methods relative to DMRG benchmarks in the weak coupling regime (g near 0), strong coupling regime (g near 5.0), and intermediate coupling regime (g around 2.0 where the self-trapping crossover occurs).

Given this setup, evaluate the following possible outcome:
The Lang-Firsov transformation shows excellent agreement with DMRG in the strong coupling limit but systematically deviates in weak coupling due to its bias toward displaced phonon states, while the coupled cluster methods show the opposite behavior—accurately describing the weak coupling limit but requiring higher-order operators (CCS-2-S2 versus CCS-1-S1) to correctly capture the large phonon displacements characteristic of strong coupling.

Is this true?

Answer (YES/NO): NO